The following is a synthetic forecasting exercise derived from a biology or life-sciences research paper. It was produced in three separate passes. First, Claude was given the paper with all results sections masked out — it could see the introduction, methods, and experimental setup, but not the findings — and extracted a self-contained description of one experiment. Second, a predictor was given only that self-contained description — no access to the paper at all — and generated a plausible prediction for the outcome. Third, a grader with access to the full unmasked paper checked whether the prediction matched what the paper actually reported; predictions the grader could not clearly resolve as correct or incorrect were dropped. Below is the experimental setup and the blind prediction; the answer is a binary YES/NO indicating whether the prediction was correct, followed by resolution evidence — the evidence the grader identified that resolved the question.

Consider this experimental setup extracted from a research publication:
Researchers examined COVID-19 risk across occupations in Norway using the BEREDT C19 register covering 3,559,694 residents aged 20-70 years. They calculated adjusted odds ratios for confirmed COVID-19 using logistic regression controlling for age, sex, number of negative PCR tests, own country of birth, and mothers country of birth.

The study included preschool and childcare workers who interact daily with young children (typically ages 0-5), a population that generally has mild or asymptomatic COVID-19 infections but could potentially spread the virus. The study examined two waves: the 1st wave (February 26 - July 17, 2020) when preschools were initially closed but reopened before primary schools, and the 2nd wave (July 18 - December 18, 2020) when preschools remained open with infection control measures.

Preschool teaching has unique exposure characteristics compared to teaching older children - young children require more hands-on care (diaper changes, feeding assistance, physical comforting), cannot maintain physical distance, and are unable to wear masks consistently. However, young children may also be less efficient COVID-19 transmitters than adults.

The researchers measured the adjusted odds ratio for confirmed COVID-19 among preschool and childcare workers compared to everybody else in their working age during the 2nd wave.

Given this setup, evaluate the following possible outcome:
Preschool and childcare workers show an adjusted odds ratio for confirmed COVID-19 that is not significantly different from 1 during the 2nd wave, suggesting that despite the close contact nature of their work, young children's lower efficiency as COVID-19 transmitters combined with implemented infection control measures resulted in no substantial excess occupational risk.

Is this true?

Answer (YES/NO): NO